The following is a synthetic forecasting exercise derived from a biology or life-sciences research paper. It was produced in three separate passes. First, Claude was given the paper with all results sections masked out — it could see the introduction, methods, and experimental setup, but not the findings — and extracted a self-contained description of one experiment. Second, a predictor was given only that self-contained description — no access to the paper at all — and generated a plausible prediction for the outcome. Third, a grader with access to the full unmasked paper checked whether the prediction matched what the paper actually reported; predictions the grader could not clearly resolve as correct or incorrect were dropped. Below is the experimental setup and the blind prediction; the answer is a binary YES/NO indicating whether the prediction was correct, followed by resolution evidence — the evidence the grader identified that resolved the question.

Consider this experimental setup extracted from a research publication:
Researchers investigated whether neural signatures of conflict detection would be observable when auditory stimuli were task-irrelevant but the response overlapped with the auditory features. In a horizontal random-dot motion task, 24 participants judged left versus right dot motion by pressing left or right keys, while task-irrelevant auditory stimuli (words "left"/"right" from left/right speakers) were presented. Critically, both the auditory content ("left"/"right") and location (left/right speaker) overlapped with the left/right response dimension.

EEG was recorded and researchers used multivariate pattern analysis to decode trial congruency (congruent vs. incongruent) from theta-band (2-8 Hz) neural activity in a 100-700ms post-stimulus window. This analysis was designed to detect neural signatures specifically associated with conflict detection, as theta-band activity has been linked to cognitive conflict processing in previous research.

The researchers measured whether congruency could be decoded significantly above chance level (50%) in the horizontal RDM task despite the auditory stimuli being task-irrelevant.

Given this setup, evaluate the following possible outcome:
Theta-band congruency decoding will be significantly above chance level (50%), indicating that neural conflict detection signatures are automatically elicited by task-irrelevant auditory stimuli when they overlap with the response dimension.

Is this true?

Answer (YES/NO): NO